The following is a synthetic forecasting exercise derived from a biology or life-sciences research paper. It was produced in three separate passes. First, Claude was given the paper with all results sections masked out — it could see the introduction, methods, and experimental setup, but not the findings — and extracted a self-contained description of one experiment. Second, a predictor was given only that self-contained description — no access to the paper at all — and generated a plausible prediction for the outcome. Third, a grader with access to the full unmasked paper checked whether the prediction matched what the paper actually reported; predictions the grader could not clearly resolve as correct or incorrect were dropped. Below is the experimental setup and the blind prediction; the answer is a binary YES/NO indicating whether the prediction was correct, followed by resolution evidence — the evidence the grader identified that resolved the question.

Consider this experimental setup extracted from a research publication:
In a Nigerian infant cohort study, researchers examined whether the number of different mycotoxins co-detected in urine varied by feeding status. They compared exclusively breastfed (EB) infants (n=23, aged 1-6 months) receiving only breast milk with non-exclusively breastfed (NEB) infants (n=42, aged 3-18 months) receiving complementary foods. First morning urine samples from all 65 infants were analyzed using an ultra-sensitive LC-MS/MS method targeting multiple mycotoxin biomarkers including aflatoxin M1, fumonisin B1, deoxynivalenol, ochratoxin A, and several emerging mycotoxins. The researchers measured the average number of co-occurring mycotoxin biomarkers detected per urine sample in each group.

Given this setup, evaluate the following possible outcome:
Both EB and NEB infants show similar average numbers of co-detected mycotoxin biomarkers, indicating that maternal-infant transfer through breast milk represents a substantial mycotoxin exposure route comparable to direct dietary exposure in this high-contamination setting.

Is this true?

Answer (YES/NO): NO